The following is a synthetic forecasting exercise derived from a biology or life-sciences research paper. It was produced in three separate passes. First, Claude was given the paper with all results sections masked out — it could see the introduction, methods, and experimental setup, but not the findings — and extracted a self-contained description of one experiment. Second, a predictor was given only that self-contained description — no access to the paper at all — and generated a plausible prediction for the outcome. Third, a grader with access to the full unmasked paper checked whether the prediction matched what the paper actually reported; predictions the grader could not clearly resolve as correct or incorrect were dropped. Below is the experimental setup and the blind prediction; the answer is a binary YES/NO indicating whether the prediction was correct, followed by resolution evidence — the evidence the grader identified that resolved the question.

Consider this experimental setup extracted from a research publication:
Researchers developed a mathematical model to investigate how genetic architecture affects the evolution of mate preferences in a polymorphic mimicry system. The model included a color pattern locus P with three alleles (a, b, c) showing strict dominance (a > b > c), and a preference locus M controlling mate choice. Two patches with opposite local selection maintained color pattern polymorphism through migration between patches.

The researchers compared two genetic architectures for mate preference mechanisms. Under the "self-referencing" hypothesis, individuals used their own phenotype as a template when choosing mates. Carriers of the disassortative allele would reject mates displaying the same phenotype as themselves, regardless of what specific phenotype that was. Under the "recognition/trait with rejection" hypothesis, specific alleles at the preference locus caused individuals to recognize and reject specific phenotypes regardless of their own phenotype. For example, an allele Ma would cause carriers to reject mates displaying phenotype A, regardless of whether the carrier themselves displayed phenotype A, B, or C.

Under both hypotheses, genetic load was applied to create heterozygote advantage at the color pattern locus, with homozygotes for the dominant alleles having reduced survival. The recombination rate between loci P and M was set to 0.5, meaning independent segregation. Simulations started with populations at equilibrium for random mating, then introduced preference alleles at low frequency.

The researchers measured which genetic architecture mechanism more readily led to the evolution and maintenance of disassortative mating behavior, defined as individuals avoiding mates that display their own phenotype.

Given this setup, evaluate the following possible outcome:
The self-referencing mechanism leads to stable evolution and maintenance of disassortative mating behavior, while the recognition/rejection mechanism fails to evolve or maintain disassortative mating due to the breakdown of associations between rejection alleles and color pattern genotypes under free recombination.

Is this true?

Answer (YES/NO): YES